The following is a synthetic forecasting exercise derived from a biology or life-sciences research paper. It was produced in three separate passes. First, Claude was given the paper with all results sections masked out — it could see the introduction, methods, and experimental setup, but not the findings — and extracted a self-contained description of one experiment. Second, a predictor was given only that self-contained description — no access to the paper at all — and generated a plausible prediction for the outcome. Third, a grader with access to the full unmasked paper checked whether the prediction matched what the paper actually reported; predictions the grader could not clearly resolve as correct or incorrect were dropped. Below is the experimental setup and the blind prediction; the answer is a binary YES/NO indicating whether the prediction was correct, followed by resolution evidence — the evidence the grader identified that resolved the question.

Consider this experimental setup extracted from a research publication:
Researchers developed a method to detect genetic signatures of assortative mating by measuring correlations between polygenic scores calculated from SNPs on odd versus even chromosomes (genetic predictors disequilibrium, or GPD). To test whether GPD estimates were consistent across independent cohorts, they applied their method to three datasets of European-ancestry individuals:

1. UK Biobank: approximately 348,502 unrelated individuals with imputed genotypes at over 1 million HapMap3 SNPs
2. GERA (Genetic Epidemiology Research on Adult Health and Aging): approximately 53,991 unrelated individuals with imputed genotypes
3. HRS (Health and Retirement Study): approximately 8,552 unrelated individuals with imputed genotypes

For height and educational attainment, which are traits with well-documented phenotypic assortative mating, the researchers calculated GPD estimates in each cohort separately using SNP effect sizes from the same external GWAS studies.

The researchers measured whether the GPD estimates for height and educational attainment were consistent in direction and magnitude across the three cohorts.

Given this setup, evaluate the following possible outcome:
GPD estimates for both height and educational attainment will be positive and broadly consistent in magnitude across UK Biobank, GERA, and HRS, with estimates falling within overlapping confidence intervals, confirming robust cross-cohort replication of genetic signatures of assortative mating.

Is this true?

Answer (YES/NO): NO